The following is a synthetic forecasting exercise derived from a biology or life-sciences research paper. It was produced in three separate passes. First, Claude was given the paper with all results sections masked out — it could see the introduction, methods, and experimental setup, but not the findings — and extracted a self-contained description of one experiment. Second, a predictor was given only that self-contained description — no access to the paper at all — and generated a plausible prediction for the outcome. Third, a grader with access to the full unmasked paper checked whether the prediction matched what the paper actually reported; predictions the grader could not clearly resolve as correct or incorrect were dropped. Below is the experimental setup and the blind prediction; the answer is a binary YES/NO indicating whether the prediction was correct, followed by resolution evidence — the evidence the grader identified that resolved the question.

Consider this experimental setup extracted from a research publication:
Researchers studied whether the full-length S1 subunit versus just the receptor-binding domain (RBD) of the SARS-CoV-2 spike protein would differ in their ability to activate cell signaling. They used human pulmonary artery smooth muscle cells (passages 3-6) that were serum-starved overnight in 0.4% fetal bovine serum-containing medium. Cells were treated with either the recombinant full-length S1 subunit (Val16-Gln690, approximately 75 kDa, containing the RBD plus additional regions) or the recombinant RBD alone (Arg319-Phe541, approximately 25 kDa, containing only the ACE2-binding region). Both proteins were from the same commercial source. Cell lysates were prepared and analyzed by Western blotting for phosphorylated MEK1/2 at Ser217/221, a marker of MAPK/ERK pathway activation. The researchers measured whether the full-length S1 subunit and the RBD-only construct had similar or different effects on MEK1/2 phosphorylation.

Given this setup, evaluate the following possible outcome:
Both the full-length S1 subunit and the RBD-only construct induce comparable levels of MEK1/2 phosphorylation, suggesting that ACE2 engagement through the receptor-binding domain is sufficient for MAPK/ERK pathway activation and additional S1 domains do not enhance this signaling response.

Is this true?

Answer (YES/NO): NO